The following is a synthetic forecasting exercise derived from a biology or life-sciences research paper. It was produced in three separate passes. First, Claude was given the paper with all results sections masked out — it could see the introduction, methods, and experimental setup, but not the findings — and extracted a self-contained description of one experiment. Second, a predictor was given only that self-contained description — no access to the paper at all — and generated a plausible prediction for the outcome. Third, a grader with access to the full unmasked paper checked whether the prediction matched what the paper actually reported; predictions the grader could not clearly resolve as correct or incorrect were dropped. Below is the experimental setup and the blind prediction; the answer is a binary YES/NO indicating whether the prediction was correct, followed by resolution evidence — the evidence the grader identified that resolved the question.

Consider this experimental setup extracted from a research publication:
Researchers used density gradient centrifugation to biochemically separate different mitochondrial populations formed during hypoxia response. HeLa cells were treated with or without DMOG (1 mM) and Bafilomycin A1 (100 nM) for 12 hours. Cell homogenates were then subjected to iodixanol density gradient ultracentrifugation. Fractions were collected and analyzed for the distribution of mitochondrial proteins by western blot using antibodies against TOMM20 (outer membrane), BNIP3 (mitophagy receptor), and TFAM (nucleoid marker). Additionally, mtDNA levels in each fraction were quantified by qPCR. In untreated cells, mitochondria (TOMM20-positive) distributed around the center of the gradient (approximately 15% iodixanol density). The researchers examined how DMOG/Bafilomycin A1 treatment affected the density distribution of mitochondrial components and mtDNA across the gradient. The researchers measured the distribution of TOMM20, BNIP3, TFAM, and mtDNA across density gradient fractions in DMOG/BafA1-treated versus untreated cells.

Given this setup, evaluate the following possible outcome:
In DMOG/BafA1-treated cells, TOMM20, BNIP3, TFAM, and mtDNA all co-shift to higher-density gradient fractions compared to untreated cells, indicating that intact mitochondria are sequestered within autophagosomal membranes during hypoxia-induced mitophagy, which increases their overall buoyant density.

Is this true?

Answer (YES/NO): NO